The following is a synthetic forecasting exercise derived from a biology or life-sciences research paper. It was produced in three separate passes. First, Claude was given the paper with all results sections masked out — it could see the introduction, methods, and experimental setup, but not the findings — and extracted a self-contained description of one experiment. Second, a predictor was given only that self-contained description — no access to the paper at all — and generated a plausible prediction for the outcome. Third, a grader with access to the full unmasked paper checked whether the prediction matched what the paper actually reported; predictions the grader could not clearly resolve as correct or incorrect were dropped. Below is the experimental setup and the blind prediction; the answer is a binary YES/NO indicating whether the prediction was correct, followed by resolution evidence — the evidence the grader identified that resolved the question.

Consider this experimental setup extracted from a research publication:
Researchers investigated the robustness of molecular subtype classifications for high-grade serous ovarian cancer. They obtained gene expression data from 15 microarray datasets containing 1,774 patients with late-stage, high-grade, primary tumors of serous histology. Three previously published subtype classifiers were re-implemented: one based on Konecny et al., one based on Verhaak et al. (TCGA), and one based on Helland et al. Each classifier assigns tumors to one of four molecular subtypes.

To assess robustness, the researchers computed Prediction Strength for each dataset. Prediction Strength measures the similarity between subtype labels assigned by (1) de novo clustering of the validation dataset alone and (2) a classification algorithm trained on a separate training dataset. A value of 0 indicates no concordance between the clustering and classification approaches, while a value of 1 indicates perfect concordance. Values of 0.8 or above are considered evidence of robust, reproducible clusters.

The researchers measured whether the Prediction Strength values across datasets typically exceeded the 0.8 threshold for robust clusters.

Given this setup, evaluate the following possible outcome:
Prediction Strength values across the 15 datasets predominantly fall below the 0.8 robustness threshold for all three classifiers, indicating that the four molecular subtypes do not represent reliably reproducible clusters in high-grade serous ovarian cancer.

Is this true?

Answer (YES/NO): YES